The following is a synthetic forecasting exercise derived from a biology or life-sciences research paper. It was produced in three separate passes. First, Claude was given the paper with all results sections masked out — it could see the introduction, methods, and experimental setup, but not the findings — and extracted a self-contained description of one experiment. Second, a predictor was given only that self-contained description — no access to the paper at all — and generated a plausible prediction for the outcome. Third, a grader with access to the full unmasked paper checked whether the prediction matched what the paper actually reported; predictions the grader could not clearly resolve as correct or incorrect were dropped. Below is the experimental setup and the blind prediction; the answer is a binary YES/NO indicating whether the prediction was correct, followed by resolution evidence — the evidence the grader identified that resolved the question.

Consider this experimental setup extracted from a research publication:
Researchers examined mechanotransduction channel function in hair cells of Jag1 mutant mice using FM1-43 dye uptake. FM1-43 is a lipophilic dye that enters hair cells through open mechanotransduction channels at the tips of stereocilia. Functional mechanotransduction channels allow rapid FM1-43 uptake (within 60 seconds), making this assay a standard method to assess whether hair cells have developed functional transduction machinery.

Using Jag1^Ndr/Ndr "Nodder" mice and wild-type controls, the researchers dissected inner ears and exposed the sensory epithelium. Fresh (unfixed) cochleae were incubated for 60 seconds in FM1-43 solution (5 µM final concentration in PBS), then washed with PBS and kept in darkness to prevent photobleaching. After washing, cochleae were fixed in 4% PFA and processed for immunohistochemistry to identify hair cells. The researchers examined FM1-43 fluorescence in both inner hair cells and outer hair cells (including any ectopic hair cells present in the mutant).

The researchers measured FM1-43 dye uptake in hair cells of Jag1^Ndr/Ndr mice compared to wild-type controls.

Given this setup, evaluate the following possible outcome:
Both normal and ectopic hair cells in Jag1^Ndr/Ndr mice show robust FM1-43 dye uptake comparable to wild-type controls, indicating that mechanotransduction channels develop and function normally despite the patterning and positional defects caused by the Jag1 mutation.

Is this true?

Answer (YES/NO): YES